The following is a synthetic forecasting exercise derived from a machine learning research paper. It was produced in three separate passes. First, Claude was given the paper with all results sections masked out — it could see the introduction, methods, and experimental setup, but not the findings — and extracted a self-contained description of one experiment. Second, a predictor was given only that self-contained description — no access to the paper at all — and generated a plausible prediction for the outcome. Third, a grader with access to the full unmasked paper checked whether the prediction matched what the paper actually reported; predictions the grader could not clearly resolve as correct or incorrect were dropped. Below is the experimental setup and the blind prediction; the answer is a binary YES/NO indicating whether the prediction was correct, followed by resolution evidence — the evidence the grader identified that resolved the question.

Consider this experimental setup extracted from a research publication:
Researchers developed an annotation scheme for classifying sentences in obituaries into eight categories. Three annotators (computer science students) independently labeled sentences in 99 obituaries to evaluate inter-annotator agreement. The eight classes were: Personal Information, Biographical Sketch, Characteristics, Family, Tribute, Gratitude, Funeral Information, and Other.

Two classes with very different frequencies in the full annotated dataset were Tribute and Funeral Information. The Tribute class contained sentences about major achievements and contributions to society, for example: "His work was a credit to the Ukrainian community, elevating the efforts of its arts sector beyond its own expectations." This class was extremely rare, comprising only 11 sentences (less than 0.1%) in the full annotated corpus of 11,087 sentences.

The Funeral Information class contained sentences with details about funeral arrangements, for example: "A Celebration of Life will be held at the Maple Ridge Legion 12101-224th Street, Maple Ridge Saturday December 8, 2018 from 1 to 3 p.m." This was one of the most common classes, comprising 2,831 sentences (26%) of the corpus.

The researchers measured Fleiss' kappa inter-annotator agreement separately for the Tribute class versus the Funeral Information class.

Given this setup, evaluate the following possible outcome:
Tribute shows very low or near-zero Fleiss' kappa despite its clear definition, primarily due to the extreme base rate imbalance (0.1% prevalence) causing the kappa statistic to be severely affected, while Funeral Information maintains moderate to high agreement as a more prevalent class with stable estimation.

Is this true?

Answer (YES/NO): NO